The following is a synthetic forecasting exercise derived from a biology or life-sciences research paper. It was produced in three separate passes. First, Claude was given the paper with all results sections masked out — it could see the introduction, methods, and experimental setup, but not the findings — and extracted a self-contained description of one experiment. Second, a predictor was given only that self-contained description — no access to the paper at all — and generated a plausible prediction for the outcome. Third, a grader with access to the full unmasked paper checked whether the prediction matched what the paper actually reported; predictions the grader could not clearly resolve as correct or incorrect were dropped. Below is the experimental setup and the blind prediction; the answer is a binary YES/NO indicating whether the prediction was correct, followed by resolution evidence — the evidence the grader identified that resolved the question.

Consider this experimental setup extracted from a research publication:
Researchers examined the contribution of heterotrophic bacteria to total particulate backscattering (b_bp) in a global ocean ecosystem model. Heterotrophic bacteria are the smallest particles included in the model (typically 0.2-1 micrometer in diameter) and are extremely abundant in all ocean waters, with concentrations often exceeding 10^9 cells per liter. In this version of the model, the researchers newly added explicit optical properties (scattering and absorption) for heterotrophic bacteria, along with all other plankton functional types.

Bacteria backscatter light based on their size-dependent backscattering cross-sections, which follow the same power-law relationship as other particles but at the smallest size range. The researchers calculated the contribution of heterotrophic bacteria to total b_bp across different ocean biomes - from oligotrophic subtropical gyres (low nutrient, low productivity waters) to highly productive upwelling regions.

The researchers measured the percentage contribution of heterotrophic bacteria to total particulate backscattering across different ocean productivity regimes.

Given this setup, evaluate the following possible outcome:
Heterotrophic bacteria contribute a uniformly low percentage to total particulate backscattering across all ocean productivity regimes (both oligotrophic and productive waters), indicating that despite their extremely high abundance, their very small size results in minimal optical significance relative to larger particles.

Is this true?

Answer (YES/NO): NO